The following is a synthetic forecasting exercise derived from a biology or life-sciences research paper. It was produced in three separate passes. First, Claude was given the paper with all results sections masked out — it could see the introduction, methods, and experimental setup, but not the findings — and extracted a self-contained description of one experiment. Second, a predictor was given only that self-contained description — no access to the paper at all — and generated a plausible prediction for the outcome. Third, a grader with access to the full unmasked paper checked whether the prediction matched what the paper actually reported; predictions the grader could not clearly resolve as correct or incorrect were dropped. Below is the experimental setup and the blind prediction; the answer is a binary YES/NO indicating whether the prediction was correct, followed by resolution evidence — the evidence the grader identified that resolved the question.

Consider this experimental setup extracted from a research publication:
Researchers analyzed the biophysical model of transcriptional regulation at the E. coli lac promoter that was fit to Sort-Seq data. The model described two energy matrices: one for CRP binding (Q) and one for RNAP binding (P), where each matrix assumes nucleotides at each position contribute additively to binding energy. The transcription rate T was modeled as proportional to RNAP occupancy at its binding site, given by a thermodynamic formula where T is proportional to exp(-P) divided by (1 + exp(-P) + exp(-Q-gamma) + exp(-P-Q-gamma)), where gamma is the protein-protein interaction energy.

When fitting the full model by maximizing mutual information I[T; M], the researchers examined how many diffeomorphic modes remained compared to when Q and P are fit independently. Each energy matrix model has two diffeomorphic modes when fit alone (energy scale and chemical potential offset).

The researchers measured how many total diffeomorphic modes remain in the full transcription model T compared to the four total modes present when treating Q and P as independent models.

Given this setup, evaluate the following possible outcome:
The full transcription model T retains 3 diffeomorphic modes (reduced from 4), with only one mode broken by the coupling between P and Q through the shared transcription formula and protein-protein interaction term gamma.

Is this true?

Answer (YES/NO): NO